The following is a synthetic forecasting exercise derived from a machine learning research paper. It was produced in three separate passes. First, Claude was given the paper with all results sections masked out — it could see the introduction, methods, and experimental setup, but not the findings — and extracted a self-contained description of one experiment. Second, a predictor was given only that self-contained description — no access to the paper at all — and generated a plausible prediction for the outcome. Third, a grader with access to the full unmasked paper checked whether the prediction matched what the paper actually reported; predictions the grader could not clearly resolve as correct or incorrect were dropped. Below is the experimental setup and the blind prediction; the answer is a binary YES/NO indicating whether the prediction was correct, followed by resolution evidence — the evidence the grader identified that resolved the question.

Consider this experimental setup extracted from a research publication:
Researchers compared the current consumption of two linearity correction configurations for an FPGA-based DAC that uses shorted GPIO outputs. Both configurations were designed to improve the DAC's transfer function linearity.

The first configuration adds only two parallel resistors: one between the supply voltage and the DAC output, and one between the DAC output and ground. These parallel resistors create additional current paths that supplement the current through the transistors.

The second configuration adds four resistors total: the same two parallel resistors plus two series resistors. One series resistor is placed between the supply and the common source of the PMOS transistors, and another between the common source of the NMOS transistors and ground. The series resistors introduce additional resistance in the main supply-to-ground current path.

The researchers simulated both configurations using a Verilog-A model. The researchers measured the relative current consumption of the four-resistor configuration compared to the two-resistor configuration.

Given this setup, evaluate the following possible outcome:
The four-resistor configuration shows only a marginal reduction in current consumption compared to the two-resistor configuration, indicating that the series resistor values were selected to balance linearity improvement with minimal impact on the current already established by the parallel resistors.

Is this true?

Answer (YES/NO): NO